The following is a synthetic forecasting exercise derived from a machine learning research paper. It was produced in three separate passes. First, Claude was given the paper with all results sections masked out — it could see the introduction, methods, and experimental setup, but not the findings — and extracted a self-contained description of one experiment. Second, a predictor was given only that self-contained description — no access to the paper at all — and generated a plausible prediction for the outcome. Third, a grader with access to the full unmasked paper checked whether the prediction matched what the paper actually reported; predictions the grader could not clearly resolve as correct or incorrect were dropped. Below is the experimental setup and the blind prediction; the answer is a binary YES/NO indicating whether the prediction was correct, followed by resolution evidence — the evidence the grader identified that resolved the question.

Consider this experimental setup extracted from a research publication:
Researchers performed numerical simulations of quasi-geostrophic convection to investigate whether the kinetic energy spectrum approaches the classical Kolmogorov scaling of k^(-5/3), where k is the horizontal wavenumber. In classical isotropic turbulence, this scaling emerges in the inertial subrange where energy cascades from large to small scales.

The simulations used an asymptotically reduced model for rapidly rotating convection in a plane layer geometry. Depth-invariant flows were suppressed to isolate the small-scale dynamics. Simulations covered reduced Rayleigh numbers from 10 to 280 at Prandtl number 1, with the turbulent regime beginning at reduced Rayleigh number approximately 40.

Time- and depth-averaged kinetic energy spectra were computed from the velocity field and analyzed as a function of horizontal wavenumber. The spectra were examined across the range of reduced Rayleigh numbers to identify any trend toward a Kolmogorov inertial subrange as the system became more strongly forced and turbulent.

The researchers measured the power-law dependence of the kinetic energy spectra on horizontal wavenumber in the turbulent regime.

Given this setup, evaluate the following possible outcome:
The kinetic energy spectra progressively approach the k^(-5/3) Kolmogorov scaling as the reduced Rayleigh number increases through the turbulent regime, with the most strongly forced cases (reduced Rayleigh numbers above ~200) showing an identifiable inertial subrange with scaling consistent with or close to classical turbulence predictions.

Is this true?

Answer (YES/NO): NO